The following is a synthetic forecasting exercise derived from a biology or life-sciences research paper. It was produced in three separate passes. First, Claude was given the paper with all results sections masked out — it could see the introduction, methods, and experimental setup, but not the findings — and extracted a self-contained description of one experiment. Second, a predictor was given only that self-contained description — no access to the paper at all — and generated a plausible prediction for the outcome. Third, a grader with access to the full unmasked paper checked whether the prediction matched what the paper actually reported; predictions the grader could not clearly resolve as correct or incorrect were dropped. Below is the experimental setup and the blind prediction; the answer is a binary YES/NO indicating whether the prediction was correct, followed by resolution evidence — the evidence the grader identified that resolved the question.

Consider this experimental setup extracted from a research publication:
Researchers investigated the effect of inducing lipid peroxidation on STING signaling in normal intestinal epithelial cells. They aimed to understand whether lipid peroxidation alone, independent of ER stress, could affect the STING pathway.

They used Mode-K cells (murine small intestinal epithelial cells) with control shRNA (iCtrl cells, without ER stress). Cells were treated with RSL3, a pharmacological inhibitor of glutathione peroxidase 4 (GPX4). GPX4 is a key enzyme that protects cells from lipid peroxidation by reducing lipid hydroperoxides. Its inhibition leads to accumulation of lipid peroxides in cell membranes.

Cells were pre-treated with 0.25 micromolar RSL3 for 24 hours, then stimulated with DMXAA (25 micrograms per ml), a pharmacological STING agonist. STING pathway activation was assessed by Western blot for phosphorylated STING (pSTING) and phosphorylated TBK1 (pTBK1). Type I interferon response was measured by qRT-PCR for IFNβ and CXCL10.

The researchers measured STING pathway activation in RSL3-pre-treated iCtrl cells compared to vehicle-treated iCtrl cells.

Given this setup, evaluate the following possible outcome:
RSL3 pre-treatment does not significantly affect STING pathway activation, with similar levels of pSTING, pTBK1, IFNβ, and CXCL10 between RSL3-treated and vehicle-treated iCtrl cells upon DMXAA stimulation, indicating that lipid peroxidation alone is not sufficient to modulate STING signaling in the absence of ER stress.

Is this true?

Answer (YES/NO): NO